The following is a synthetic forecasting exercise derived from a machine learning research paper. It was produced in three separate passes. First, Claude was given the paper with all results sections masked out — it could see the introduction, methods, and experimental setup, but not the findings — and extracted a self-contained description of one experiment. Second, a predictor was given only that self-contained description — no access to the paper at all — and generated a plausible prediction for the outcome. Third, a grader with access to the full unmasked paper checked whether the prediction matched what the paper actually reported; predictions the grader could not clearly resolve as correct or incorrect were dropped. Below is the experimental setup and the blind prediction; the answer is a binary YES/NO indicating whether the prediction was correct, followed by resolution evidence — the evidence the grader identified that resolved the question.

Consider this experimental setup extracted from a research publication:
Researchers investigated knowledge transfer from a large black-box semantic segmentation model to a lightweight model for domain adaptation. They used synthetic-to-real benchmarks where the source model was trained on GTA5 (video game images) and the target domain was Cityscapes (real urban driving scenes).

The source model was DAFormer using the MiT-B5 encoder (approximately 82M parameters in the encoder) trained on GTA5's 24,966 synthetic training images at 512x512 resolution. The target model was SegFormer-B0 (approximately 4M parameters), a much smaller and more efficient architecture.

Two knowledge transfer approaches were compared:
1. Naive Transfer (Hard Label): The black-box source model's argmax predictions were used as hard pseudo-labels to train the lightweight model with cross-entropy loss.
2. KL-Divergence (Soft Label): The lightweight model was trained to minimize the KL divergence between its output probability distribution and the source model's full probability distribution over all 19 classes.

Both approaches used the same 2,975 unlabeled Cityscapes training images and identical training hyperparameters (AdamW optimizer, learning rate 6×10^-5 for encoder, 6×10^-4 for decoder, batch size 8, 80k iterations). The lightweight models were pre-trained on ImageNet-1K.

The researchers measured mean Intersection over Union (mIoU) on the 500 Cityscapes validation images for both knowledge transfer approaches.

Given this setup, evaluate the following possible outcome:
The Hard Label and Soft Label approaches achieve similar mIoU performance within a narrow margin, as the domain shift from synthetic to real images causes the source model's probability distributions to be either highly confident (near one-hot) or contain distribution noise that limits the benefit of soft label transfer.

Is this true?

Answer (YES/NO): YES